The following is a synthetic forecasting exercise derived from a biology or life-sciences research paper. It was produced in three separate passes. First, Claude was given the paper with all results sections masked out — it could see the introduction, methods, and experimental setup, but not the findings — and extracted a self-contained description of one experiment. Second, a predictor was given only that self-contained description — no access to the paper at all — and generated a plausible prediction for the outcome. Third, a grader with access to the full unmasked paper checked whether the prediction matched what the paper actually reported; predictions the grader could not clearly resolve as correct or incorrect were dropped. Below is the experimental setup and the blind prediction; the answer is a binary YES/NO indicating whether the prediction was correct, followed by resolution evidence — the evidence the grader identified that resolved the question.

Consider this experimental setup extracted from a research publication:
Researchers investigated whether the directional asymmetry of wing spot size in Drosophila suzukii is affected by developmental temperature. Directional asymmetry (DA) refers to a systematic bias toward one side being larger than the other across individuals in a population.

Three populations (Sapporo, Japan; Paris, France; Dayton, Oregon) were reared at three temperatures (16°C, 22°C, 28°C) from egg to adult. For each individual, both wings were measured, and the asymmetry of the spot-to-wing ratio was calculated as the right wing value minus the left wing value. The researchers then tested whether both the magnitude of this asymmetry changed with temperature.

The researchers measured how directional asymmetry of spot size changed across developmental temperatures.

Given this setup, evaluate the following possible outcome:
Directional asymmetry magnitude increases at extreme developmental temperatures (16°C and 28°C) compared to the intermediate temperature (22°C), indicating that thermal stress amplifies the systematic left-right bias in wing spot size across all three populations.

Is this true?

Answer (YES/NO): NO